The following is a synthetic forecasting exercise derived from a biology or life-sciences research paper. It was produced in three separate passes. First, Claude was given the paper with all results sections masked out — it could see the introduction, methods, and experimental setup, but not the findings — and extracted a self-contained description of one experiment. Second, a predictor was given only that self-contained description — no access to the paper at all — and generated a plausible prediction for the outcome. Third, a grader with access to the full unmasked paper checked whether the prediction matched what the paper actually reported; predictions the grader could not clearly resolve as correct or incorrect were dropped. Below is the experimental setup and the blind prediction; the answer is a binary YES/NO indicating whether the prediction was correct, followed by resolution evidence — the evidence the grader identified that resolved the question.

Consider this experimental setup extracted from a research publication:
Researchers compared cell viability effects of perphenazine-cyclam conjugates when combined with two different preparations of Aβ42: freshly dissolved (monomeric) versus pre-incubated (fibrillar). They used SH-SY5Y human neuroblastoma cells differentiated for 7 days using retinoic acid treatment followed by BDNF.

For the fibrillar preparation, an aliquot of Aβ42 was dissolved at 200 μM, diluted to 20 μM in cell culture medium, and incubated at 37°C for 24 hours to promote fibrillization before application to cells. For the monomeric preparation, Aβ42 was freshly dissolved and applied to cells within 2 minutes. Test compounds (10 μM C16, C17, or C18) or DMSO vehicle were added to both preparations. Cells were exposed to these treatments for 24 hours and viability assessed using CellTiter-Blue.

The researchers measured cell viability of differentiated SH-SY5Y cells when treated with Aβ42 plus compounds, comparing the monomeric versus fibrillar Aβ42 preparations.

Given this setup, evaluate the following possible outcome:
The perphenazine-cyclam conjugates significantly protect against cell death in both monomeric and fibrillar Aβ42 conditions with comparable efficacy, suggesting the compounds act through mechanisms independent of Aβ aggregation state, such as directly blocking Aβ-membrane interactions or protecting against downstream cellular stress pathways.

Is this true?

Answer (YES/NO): NO